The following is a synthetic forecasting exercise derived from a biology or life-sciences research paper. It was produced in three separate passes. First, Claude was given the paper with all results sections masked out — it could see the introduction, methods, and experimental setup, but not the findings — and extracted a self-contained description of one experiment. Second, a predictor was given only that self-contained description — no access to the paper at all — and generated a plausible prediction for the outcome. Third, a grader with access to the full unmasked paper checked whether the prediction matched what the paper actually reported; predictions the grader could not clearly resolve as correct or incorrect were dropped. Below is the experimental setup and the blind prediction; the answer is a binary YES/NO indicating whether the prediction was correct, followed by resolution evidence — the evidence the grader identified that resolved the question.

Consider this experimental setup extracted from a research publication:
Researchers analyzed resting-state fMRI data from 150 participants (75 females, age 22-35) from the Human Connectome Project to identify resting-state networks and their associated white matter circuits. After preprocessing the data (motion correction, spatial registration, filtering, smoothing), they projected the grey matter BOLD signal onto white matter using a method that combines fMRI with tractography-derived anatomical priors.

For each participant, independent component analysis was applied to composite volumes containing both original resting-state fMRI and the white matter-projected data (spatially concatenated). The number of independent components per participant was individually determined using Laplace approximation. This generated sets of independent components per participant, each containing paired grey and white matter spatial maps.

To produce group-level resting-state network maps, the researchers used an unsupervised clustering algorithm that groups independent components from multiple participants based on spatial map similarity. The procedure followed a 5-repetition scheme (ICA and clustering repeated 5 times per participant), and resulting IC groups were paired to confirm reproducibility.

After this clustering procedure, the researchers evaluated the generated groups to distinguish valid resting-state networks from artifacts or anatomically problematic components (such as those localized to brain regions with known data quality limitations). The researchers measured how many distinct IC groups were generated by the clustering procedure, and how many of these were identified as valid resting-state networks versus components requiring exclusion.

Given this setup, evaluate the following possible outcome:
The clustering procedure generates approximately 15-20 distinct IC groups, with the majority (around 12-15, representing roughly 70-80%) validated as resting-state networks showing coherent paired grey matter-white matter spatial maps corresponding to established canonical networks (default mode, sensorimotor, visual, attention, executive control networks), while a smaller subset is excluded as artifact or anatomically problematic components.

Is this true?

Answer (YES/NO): NO